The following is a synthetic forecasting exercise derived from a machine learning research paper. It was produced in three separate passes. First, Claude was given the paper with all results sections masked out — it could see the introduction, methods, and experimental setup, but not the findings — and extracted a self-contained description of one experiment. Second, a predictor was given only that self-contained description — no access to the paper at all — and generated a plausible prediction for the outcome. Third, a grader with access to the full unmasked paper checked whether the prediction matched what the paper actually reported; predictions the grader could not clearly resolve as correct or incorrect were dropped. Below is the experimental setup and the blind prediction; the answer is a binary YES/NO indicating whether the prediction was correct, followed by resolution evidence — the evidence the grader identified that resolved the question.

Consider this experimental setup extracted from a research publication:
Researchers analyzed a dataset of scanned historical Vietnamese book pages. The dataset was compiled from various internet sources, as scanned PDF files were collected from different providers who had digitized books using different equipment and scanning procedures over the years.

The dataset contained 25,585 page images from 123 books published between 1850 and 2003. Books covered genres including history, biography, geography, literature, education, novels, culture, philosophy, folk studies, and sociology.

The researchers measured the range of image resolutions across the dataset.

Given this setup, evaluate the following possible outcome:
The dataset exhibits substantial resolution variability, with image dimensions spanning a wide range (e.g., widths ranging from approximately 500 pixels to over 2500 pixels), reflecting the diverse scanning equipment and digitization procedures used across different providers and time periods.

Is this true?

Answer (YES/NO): NO